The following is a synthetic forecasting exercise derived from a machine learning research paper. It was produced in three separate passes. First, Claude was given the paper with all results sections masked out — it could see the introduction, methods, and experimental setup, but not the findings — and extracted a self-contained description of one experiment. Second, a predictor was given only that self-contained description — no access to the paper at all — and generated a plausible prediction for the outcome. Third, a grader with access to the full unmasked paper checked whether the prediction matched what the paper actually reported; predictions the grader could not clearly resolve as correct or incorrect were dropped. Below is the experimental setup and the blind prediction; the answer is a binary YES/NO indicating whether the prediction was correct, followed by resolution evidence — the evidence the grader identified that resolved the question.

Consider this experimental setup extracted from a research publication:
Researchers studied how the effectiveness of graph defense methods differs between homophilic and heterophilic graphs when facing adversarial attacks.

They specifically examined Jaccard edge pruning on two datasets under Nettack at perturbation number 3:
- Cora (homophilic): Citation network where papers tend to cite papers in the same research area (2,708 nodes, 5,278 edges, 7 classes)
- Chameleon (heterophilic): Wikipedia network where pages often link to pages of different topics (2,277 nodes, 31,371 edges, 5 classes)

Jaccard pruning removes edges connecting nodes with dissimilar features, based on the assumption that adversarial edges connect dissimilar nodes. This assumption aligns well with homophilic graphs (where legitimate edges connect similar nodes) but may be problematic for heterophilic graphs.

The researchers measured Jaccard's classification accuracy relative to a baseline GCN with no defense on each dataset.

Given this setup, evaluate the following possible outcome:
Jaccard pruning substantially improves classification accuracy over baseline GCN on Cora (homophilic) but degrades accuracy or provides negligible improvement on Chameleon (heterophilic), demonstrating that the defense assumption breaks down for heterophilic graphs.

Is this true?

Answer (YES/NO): NO